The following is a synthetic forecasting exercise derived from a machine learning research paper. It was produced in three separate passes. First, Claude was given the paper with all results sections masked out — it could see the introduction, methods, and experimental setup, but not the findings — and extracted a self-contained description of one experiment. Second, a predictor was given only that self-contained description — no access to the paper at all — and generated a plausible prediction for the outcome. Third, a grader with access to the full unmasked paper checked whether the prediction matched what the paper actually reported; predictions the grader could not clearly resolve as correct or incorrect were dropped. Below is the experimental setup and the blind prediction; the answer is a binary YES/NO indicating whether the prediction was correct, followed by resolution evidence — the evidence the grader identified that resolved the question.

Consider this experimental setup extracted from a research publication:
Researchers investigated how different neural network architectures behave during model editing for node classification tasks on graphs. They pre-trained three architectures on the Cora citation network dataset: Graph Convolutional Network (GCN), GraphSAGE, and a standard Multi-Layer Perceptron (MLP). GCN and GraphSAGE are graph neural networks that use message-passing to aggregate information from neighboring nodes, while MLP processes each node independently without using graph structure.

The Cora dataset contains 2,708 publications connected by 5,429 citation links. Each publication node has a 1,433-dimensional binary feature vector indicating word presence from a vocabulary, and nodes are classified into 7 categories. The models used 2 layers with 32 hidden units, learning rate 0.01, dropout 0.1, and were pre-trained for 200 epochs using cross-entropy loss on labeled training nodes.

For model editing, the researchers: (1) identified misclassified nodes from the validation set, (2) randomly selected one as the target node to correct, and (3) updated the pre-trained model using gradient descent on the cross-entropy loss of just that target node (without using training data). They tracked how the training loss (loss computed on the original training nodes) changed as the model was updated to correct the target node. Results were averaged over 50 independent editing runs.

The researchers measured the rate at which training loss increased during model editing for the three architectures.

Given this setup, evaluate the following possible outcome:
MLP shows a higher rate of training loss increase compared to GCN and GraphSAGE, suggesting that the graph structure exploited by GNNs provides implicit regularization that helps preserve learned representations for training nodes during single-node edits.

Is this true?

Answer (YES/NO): NO